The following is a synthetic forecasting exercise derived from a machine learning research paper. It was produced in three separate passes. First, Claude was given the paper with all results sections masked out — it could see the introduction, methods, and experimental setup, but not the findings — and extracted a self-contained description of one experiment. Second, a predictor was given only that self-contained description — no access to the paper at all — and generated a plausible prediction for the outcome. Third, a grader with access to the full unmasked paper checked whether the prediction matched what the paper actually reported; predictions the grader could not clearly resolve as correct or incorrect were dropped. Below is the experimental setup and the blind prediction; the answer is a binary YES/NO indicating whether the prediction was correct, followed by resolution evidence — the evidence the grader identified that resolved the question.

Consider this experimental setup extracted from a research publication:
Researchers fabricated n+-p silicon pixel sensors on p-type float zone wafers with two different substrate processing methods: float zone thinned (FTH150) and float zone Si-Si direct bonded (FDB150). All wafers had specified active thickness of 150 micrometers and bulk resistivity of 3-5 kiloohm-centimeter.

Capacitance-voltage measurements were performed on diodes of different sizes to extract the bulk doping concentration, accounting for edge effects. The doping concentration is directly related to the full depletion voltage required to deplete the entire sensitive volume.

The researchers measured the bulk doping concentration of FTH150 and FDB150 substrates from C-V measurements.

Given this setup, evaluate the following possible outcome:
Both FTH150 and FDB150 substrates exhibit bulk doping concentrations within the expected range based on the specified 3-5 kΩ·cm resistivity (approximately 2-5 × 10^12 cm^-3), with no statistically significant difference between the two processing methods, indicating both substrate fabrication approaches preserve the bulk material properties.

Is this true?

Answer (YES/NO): NO